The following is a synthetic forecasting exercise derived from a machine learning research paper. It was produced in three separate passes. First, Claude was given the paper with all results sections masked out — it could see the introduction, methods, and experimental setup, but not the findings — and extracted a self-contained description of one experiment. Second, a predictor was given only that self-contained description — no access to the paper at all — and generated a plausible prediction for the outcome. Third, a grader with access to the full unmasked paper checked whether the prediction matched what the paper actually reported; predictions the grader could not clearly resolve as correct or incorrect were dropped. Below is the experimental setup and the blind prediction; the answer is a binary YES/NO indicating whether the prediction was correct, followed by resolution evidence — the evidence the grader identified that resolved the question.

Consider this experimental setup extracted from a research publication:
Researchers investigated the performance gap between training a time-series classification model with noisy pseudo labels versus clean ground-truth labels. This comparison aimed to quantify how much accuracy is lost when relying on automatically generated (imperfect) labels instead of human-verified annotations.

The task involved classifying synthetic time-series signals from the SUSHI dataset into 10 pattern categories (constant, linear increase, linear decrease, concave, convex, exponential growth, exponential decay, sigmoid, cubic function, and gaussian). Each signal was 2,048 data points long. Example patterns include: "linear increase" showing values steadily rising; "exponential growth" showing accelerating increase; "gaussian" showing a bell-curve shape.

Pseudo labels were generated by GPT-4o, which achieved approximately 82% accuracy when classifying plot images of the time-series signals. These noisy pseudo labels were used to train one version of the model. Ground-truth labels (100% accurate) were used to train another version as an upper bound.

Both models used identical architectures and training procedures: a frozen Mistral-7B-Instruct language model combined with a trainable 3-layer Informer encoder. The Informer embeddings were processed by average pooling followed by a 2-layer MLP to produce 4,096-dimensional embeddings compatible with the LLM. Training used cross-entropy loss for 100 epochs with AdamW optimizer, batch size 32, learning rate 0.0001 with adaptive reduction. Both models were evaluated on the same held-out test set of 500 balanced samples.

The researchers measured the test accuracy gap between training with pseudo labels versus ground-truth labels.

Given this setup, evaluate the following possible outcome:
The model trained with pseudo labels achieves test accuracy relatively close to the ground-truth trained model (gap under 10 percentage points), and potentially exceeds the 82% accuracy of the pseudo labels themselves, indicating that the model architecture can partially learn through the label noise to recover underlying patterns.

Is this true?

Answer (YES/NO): YES